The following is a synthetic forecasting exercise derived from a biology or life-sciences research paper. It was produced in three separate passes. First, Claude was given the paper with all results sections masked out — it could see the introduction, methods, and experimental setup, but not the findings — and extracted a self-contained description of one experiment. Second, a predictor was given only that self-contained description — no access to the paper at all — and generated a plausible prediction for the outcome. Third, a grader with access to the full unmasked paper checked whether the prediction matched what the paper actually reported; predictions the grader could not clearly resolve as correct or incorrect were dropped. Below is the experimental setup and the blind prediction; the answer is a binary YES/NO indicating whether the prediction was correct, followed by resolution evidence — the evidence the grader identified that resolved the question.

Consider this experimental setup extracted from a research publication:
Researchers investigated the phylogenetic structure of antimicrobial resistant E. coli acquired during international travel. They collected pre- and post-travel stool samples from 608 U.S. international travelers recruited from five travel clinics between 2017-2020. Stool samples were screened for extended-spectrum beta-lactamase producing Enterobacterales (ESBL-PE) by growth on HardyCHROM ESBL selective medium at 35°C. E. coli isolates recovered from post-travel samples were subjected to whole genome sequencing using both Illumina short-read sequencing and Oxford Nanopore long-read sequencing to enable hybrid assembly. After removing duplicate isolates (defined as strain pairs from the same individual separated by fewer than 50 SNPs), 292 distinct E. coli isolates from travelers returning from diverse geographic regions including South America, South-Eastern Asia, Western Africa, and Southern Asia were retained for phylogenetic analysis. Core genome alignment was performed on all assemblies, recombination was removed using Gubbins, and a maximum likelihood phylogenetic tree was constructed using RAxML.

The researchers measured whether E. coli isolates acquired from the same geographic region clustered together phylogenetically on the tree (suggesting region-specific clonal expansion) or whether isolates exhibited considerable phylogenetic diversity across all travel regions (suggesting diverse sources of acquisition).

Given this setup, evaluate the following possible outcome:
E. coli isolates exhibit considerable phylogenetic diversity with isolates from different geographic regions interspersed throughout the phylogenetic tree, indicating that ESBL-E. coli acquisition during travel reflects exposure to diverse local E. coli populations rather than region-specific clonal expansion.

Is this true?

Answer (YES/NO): YES